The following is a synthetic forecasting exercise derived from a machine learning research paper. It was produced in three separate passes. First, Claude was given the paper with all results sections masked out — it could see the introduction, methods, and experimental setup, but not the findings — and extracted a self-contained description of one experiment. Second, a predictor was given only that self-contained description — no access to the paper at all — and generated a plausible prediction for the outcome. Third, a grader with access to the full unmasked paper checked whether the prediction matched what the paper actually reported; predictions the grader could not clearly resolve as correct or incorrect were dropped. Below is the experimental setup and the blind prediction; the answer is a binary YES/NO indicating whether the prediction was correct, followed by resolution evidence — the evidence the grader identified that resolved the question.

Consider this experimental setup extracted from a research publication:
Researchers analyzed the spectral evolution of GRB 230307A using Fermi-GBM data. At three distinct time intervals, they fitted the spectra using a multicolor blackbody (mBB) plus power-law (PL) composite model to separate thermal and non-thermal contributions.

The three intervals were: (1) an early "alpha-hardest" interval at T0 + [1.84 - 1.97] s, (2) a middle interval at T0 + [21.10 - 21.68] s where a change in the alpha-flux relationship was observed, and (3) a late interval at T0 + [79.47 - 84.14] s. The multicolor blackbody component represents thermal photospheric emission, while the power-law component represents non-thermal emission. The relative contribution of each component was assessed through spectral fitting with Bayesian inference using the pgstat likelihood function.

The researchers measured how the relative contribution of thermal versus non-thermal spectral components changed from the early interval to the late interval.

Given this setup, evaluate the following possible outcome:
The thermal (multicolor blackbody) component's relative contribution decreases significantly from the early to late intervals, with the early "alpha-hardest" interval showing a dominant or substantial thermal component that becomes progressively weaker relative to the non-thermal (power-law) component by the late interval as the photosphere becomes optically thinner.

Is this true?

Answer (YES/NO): YES